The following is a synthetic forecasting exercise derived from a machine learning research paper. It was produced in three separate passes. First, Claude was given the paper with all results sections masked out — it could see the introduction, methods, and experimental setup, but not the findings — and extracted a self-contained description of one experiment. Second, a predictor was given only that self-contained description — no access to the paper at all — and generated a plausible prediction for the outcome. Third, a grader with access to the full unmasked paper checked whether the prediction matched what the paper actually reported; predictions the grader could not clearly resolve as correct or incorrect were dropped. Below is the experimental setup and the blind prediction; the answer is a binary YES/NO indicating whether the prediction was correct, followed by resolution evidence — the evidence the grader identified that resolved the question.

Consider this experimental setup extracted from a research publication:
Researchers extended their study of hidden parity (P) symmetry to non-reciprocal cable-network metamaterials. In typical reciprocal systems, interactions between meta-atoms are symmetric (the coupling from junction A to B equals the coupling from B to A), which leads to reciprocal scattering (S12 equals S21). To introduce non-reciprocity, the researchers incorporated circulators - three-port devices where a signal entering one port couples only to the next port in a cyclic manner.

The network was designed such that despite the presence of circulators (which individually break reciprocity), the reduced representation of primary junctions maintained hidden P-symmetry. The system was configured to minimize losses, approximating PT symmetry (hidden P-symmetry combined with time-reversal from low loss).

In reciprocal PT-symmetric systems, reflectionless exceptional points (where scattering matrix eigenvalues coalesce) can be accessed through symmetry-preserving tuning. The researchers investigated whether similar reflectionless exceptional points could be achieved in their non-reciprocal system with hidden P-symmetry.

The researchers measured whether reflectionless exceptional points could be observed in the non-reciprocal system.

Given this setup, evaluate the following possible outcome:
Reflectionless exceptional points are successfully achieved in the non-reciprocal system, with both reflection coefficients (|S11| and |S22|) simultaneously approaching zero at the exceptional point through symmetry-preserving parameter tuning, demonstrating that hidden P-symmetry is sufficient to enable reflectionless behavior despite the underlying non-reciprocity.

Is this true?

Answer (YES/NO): NO